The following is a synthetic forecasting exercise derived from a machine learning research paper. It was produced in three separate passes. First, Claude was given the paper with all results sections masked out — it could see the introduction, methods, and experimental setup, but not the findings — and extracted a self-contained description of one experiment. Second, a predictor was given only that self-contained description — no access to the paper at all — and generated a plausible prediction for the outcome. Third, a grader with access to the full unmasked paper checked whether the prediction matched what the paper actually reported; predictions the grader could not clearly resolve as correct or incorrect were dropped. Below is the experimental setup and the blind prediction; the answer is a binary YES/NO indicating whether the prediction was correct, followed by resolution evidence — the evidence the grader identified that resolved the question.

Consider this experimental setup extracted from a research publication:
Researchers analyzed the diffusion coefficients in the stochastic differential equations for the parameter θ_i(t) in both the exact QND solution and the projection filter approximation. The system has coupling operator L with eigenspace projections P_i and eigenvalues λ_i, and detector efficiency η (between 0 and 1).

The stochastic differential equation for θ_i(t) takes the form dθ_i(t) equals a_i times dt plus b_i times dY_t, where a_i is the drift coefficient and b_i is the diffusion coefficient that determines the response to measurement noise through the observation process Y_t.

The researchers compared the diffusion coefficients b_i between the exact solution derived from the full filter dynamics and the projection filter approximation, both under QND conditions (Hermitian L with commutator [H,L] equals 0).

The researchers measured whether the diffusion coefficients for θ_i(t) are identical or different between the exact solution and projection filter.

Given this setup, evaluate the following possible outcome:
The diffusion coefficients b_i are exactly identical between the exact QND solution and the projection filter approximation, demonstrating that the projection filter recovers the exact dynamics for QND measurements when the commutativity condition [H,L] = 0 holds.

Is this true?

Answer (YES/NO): YES